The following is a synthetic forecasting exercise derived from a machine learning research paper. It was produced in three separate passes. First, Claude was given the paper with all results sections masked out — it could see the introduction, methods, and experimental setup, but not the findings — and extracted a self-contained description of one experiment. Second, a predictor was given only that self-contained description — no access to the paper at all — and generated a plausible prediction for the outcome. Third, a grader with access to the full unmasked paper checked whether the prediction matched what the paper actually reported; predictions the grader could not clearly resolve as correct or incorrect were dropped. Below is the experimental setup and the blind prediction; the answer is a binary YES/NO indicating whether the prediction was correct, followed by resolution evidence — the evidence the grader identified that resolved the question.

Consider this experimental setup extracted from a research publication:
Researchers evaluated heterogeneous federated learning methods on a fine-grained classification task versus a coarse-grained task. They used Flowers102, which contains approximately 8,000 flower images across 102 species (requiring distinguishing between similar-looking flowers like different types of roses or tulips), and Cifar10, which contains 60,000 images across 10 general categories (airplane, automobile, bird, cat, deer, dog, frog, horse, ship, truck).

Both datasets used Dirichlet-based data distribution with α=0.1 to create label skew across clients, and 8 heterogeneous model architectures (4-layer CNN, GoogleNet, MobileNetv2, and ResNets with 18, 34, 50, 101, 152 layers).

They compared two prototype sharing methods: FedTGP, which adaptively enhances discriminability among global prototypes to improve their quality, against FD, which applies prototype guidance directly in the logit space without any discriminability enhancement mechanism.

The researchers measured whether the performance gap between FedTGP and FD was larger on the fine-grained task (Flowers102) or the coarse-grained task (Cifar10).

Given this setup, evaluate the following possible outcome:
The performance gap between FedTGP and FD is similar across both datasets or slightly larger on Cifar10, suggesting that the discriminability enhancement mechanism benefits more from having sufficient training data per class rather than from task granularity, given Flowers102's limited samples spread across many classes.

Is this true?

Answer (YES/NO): NO